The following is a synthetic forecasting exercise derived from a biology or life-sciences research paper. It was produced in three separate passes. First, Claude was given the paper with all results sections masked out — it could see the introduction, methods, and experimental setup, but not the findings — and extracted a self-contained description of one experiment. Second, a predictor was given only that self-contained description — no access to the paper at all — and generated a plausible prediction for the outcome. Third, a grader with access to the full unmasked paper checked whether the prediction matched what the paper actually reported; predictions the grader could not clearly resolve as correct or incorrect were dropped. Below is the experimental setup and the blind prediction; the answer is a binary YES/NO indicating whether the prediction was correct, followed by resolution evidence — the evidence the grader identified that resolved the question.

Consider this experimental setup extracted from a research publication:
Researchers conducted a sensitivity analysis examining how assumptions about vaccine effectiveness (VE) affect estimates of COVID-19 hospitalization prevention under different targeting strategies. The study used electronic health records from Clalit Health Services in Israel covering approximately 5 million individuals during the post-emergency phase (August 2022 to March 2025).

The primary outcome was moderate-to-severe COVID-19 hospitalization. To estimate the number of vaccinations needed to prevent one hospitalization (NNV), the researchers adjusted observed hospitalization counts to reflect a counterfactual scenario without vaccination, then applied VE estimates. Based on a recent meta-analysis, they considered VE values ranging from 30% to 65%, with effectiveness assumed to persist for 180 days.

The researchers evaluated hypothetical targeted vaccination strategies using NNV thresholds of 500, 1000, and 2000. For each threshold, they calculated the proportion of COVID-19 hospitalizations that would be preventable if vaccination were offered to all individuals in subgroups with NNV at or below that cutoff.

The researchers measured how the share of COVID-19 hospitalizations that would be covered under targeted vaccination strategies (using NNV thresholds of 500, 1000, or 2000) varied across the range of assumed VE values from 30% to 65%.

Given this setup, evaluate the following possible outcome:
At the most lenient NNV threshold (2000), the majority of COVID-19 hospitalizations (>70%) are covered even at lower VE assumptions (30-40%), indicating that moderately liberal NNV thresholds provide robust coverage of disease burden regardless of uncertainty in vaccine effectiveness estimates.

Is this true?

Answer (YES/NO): YES